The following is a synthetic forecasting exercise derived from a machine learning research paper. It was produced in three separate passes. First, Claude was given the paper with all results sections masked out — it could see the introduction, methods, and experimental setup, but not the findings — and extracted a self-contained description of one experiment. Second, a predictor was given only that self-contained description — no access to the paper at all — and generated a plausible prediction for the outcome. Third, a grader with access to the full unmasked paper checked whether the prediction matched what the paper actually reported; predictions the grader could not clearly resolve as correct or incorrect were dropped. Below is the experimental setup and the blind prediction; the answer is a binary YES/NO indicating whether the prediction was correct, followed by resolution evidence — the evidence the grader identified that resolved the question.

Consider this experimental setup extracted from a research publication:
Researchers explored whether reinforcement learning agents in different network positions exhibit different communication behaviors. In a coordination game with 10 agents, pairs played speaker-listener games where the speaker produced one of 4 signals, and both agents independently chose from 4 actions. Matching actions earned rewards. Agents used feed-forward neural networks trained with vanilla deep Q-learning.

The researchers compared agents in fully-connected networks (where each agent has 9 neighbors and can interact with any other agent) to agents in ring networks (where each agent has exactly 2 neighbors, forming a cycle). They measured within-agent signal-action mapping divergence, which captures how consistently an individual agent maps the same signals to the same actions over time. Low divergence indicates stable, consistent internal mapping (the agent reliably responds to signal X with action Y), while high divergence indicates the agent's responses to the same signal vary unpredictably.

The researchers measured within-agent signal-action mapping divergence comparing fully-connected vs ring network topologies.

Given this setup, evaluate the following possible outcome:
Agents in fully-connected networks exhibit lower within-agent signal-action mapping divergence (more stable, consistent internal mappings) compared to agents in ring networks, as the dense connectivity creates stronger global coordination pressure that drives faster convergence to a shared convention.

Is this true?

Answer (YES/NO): YES